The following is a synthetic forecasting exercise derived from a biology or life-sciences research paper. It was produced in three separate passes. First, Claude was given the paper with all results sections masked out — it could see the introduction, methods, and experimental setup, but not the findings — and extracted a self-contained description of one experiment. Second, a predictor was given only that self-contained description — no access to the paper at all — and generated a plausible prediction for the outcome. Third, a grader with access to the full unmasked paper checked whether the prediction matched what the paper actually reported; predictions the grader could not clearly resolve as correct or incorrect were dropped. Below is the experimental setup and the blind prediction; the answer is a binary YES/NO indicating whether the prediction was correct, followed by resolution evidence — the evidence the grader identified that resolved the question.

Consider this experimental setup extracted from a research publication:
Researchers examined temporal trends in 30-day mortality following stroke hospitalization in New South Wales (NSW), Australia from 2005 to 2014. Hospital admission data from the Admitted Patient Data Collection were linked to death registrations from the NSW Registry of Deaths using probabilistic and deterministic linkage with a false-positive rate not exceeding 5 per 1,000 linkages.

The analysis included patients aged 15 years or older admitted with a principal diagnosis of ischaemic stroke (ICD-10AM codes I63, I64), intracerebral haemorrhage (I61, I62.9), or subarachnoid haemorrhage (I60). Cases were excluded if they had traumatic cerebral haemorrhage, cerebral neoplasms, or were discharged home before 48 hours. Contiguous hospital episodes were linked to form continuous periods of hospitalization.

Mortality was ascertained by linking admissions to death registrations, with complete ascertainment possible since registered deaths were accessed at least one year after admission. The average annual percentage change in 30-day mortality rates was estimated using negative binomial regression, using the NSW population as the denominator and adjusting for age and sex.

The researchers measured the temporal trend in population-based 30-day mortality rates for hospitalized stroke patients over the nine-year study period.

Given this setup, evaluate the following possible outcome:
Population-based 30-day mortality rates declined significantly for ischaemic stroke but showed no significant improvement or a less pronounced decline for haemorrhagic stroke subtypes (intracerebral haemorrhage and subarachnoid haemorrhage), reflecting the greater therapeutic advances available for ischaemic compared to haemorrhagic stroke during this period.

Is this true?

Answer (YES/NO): NO